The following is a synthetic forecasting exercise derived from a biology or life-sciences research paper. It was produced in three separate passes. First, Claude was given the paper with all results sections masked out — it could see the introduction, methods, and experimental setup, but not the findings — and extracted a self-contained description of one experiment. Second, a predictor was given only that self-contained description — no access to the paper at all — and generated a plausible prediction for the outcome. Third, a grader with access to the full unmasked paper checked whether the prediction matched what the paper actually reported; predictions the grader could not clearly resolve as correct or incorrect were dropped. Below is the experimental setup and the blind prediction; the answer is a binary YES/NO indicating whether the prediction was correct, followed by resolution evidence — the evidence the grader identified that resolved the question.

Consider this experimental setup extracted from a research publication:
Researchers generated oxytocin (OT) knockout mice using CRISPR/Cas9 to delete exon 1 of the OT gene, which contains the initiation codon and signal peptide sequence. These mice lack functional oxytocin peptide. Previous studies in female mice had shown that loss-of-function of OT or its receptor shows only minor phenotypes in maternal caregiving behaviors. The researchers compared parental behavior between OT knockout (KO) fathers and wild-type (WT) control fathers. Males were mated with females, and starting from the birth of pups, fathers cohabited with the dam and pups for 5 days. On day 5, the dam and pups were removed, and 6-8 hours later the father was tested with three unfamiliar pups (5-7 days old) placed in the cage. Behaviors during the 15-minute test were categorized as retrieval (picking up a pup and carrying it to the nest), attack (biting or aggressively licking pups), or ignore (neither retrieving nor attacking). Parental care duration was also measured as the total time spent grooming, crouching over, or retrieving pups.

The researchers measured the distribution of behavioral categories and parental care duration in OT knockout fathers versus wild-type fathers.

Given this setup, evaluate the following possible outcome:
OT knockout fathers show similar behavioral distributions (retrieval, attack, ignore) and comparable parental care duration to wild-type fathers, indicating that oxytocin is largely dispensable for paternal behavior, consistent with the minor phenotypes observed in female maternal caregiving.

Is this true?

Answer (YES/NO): NO